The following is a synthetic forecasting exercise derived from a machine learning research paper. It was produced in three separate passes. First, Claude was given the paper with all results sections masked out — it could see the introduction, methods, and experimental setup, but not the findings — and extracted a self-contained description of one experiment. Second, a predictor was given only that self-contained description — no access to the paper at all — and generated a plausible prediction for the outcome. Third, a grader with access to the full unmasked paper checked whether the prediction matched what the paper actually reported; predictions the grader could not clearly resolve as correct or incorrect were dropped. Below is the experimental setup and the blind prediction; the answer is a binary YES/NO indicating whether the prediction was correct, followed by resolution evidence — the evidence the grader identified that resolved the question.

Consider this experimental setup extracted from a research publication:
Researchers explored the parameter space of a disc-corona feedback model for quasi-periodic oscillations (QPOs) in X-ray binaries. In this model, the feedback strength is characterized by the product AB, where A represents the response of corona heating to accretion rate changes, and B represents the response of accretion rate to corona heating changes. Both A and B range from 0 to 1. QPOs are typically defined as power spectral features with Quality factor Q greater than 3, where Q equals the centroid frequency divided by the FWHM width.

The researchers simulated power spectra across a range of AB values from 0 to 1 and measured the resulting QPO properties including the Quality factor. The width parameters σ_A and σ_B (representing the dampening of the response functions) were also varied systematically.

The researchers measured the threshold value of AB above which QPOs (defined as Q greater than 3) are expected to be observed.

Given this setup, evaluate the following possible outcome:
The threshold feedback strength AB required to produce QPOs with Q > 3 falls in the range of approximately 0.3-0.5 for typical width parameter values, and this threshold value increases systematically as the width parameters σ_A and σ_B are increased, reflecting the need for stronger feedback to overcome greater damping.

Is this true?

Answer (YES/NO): NO